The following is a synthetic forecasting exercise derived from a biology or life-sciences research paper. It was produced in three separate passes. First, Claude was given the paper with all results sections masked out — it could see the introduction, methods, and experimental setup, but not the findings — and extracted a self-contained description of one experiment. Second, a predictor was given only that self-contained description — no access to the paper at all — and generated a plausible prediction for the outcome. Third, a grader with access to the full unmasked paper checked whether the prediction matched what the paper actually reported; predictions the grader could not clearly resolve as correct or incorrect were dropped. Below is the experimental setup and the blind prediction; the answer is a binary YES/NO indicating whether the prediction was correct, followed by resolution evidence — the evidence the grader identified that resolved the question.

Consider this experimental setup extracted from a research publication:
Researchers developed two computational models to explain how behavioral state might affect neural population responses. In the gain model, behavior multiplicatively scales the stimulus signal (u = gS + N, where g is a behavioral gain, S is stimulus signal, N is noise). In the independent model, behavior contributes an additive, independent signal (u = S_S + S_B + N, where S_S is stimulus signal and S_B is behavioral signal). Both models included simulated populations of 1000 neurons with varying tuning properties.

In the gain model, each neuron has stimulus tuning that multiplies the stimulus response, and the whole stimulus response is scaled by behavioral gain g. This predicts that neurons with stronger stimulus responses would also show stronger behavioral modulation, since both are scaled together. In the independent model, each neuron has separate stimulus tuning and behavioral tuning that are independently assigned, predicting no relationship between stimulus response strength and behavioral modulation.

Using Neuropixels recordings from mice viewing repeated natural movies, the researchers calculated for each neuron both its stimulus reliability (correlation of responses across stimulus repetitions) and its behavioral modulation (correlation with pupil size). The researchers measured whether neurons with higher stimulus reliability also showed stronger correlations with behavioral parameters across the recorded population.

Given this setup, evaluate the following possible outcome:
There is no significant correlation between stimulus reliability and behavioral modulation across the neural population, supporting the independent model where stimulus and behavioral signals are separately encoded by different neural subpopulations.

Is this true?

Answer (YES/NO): YES